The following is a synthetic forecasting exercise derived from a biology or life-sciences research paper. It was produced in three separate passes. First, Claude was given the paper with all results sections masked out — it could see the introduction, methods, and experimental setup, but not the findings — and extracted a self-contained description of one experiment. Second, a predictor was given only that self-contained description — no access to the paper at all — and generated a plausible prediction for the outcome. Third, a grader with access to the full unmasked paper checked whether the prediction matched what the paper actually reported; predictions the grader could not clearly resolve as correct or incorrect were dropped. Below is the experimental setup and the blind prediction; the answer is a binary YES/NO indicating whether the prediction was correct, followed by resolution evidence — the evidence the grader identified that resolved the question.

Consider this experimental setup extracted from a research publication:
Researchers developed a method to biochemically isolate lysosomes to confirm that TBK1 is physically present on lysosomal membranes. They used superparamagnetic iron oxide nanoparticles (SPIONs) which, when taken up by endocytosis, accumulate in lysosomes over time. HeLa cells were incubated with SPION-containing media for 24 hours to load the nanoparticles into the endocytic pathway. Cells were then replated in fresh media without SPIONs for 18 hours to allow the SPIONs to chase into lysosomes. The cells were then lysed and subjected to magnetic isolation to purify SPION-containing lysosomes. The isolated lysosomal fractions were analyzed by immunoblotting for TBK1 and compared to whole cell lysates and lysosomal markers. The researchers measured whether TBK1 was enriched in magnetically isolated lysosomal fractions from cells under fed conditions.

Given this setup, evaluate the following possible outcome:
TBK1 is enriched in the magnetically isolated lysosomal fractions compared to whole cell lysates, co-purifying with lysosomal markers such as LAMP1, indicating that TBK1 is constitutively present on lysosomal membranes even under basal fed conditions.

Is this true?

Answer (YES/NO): YES